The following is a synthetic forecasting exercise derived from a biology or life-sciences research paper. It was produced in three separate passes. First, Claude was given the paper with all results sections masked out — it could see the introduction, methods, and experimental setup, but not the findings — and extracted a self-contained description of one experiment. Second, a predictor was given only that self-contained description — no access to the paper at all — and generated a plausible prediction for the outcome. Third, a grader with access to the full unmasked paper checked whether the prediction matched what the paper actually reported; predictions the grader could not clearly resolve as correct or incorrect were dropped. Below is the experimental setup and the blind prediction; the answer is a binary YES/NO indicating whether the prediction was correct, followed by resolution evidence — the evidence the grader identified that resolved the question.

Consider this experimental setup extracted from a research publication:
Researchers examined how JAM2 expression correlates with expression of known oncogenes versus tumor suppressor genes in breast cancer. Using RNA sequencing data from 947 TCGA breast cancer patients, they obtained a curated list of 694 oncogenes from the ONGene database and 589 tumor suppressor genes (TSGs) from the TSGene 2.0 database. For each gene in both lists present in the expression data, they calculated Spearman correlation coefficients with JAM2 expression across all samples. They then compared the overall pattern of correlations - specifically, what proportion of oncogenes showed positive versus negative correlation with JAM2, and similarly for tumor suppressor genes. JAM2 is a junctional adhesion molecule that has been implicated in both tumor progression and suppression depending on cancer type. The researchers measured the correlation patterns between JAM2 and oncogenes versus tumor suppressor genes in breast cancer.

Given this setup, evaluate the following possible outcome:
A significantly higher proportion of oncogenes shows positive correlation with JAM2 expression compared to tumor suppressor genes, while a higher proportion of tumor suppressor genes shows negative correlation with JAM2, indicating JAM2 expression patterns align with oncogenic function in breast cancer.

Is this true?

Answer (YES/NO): NO